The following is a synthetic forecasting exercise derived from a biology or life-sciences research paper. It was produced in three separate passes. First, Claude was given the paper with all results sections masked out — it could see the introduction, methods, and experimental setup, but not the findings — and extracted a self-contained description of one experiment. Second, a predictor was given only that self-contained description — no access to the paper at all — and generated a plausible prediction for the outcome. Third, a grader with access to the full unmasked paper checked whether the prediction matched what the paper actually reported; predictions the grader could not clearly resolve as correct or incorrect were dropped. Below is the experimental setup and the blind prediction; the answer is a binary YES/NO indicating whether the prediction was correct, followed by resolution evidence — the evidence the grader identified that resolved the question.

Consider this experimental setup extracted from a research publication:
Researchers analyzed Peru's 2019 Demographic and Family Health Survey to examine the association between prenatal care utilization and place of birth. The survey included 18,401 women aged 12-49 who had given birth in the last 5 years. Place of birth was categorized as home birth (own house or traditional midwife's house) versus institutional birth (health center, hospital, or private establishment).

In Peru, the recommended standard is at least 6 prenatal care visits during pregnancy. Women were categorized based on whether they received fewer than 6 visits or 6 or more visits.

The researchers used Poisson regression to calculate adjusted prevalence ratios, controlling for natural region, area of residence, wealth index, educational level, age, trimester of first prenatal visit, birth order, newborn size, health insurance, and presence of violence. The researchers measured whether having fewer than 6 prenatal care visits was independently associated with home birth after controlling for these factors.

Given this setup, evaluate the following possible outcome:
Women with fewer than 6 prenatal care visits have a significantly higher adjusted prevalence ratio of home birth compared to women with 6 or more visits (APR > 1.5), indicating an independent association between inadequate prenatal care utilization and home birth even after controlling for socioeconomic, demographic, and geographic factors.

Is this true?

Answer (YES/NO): YES